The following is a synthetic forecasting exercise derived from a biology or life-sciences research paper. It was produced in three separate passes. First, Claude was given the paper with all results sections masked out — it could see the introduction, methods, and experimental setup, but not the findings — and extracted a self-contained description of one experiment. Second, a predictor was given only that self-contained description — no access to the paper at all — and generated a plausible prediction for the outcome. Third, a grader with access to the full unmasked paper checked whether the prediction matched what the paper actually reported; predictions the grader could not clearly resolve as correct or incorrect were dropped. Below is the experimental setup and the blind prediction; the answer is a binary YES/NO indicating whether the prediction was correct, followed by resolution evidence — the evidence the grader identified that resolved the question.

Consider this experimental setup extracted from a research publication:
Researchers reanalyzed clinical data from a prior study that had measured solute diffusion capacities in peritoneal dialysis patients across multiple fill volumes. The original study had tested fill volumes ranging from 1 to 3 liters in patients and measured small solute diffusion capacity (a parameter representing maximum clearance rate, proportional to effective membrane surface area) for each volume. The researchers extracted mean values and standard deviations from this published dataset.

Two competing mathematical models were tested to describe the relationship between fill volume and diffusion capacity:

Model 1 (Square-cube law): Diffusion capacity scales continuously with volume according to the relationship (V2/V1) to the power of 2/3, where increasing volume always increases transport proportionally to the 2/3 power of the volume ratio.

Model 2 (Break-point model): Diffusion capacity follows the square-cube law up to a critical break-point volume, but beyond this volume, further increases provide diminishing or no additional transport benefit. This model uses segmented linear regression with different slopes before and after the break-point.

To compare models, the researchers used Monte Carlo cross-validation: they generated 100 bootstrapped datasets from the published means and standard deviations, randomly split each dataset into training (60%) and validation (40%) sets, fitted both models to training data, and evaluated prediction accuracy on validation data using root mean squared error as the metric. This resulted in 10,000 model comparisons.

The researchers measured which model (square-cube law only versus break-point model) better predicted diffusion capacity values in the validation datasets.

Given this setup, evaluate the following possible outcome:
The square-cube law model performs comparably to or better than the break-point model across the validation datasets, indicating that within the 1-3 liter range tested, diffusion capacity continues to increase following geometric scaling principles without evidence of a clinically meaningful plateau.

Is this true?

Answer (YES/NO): NO